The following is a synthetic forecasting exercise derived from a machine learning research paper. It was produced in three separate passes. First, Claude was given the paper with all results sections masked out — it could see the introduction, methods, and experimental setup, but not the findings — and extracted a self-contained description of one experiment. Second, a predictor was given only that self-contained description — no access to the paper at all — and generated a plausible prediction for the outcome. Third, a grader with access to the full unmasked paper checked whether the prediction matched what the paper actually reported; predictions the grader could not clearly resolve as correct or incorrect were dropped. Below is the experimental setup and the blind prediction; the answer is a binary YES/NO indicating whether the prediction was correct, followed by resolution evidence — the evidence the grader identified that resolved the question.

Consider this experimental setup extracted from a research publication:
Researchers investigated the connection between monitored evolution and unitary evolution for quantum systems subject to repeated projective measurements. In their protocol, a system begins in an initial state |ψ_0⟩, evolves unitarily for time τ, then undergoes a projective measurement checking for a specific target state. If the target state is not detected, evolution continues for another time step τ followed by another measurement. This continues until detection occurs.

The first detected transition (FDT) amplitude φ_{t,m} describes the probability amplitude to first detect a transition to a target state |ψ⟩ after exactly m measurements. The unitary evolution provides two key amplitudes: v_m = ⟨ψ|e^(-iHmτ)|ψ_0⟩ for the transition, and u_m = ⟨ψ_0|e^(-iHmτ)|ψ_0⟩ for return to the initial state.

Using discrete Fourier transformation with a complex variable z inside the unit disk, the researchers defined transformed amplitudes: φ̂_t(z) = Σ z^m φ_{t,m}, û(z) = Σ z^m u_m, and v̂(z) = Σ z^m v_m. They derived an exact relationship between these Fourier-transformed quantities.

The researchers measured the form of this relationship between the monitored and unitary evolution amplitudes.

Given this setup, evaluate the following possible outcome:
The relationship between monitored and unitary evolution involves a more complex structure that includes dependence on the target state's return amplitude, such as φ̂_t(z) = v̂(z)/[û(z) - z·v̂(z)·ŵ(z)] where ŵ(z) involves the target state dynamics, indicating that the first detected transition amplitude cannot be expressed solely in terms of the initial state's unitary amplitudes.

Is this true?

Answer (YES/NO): NO